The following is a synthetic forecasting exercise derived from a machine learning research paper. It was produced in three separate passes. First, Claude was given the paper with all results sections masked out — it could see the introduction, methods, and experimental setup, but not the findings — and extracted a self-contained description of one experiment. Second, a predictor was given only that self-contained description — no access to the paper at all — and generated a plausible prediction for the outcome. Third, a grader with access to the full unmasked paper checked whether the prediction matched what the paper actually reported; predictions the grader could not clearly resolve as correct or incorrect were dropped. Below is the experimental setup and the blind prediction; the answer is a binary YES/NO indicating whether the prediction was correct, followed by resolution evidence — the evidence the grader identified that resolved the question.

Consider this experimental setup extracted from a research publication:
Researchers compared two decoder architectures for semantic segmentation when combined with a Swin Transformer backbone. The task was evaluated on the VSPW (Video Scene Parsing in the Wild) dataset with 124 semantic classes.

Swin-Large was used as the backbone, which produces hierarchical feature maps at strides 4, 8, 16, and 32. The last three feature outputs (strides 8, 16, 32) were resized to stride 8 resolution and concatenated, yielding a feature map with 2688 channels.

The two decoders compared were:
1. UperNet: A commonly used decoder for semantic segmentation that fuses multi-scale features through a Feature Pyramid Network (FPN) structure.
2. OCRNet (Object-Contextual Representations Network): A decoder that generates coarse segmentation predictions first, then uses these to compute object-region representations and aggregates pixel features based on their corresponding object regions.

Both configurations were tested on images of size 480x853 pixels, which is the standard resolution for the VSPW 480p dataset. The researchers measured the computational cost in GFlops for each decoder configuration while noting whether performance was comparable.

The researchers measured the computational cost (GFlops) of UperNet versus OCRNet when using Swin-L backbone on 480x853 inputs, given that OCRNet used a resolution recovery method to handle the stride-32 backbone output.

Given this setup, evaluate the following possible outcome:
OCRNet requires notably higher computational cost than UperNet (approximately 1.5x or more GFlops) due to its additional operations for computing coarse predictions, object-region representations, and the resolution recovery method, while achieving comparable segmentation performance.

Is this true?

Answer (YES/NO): NO